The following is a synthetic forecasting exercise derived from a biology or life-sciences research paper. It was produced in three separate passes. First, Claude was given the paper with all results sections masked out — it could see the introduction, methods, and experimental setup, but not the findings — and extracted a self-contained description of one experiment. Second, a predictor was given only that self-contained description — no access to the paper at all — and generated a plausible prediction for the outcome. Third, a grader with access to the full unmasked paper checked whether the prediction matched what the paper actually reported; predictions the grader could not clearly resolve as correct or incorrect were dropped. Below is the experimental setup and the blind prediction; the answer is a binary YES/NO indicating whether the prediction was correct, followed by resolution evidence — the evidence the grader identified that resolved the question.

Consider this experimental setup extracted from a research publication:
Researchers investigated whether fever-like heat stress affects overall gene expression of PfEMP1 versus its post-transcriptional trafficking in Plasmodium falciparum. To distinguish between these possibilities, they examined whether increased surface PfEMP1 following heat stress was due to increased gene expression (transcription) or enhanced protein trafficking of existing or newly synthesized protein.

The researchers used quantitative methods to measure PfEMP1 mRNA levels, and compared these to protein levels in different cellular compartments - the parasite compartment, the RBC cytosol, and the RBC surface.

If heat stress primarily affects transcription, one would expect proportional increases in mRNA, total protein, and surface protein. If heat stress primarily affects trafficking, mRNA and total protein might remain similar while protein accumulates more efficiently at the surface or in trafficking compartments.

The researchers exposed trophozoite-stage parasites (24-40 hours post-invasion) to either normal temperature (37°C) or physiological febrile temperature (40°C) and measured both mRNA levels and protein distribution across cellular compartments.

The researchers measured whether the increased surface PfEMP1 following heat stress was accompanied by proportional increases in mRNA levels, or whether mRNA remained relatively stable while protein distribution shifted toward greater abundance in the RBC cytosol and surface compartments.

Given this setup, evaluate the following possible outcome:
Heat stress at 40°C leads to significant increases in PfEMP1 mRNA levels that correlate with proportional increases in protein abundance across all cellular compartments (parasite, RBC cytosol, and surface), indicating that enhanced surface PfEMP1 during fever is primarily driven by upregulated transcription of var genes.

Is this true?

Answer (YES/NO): NO